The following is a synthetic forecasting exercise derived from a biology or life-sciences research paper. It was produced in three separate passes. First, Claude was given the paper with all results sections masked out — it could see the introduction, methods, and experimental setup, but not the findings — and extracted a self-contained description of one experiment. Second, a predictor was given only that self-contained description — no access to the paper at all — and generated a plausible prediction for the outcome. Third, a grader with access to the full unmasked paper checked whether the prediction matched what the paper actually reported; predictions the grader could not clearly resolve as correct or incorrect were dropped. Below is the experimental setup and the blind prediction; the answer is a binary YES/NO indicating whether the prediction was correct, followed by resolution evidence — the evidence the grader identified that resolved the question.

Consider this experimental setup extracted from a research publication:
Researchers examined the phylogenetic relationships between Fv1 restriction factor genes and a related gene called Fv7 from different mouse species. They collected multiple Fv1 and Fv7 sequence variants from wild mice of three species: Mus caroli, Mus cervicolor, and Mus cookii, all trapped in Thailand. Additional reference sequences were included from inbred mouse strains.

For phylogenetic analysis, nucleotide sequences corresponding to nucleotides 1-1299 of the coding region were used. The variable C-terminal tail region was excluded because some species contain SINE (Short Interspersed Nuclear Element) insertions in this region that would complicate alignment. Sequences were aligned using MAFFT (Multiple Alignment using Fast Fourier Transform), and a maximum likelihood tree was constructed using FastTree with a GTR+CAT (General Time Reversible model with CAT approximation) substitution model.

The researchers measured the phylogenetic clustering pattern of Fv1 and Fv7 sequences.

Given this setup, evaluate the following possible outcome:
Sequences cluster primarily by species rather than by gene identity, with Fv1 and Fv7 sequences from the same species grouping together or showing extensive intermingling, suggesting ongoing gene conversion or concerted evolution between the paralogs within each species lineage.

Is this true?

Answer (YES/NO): NO